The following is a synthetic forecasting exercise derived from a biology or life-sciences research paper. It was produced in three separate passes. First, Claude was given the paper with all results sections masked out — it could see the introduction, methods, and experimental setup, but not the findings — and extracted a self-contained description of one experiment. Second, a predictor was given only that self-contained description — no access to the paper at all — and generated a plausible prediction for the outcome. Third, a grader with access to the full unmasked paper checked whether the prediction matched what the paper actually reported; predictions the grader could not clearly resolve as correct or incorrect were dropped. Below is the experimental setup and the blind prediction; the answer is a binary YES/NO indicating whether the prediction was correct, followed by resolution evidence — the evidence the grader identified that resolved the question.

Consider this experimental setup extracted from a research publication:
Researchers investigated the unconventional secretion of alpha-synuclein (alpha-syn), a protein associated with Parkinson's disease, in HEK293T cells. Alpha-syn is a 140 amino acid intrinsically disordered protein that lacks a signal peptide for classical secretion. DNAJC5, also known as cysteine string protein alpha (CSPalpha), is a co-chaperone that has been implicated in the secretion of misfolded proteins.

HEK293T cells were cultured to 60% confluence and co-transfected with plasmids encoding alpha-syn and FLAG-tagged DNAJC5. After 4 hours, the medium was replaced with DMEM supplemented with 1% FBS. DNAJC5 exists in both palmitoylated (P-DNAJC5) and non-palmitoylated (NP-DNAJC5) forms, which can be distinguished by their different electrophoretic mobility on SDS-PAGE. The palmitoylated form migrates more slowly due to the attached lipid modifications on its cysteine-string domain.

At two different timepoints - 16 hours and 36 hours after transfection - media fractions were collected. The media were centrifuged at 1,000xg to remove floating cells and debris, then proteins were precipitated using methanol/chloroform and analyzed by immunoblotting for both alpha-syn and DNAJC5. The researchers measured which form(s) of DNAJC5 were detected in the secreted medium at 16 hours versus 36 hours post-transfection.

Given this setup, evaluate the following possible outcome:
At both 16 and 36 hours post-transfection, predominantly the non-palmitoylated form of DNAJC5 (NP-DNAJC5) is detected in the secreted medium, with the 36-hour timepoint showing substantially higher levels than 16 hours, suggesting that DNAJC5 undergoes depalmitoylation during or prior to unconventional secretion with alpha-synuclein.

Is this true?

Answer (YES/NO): NO